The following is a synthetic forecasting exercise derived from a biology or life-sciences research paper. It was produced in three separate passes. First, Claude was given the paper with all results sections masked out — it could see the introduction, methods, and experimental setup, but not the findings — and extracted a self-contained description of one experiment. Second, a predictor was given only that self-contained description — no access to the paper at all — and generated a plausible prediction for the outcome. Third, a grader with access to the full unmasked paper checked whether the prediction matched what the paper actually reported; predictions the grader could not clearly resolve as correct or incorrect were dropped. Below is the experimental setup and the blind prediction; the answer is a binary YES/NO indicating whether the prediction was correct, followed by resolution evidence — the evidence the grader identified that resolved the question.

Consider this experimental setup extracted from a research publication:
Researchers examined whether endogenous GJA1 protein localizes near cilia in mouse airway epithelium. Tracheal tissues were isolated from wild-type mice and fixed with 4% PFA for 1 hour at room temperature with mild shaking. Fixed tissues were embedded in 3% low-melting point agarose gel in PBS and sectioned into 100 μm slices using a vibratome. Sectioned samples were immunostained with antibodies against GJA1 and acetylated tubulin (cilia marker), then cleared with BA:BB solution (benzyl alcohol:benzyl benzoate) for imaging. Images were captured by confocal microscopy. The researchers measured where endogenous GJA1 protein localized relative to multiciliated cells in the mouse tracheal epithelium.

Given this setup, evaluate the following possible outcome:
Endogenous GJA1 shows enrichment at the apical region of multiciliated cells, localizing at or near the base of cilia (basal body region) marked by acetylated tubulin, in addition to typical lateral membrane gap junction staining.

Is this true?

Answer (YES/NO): NO